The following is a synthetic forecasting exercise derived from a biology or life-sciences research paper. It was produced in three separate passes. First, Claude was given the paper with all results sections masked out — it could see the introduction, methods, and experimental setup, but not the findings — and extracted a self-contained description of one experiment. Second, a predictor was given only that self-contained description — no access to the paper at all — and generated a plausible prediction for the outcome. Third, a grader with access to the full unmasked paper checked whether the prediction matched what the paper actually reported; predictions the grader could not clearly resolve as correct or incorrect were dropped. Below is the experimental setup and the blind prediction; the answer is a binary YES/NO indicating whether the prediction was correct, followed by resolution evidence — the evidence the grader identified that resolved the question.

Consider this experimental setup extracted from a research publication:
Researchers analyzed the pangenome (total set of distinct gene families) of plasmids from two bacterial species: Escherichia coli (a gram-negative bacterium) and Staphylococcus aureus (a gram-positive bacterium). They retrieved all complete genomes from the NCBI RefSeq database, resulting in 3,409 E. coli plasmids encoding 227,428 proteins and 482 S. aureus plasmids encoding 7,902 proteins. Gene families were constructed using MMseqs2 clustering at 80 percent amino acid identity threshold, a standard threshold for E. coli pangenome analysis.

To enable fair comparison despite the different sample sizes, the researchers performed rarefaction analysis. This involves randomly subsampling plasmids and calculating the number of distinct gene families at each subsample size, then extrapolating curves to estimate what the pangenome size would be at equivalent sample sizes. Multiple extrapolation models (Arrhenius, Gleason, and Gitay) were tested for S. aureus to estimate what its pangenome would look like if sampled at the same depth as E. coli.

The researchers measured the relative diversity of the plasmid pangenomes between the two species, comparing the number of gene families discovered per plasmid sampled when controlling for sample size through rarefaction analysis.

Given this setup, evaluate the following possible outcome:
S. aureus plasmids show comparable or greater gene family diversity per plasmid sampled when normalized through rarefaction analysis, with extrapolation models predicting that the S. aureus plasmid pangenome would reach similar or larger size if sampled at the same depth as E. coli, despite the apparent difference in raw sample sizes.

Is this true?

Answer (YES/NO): NO